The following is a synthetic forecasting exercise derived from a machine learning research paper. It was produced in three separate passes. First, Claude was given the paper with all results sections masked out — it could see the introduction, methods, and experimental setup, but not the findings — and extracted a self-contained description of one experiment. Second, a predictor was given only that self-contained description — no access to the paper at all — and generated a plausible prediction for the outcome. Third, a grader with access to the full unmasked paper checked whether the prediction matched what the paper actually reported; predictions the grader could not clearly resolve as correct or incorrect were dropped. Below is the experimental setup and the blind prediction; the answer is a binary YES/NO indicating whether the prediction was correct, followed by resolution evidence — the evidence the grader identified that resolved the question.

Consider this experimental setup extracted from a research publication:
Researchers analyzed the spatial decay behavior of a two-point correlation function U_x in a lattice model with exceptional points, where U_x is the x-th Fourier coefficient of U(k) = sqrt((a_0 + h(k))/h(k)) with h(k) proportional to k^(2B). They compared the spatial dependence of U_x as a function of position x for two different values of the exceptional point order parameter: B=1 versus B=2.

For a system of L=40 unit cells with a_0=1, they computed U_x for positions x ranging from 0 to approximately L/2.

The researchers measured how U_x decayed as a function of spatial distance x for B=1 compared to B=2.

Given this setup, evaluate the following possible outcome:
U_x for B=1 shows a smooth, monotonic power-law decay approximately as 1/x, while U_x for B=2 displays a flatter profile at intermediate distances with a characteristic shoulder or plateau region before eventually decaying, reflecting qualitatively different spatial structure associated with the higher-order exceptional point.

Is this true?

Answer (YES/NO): NO